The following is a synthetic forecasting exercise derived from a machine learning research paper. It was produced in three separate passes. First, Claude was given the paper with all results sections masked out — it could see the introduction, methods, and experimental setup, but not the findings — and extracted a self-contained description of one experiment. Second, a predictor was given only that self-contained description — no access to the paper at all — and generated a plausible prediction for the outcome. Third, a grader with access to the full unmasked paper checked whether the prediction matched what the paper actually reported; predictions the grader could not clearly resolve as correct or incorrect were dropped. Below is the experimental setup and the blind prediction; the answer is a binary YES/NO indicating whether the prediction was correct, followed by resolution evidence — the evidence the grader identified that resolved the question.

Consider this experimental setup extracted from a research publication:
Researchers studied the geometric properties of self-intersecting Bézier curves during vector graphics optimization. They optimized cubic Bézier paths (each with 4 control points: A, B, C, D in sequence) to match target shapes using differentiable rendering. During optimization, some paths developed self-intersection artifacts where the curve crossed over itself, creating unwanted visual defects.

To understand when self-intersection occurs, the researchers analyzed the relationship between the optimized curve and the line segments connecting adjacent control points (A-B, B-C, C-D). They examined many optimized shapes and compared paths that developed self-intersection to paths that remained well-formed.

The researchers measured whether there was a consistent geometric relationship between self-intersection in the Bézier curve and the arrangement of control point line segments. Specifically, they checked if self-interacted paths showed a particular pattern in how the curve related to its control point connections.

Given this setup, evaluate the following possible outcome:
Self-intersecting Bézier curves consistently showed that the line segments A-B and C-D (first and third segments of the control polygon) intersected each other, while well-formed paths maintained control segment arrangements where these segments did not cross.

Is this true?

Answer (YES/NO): NO